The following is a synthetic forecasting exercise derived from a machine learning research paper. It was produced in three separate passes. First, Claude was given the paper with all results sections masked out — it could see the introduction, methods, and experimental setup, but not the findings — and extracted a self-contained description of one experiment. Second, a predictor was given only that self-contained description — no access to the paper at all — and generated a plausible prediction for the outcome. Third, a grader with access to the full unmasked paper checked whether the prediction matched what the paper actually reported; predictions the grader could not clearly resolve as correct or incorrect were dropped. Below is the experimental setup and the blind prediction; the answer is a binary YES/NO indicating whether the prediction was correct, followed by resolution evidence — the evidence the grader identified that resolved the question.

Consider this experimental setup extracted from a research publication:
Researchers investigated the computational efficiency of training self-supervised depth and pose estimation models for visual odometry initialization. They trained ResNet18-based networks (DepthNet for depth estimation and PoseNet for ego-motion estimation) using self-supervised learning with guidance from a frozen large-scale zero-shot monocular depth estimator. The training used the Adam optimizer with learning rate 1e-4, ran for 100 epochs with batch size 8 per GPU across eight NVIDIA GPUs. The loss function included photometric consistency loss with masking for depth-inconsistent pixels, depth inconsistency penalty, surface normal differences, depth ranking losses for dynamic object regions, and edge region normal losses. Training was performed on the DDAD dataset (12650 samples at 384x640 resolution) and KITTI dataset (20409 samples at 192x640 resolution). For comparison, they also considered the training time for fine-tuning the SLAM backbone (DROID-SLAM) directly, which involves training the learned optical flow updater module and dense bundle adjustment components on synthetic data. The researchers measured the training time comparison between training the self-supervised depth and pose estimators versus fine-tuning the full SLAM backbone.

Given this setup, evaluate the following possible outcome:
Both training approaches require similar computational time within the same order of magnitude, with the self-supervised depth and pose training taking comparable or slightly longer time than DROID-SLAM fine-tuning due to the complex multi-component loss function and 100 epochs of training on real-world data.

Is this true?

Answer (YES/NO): NO